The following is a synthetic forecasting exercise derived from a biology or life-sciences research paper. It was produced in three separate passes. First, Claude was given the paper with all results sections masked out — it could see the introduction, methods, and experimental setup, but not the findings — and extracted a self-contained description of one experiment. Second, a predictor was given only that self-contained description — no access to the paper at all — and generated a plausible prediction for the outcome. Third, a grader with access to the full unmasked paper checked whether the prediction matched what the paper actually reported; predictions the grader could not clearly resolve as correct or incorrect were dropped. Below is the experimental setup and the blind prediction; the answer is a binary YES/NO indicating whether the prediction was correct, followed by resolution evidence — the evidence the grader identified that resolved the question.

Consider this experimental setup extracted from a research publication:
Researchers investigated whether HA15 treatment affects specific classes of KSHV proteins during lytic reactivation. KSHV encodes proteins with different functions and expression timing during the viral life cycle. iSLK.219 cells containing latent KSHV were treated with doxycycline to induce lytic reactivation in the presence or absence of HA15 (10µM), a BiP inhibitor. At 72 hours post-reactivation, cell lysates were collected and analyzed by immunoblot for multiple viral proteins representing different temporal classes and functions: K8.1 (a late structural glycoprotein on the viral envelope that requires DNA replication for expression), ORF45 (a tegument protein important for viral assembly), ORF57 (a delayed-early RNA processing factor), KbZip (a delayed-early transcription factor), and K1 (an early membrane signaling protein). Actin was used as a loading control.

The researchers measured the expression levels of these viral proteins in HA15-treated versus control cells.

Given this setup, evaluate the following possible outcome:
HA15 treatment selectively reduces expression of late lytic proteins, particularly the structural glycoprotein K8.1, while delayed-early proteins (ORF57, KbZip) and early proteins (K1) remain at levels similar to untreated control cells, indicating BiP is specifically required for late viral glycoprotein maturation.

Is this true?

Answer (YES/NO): NO